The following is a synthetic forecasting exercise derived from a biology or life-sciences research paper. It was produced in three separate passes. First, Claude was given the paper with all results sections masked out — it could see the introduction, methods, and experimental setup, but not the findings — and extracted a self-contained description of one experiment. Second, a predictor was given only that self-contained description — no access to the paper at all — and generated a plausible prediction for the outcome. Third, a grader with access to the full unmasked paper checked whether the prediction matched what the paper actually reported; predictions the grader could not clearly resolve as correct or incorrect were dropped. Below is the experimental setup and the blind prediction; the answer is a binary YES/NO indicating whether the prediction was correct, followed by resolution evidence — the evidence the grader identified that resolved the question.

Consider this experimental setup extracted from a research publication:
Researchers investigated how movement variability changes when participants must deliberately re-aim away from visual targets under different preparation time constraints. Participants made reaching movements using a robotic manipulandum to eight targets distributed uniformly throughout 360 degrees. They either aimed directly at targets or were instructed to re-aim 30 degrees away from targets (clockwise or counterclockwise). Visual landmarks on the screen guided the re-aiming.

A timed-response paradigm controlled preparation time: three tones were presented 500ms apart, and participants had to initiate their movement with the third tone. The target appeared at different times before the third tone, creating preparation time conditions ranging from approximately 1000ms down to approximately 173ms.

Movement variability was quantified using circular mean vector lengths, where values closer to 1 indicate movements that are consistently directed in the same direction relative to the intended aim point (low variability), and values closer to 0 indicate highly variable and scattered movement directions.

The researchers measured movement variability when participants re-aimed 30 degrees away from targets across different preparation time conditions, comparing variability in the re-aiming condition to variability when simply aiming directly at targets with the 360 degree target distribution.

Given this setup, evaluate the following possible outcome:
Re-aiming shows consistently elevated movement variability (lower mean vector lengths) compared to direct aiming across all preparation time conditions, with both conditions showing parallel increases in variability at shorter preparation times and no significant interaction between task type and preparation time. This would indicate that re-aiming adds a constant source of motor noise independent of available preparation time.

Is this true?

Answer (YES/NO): NO